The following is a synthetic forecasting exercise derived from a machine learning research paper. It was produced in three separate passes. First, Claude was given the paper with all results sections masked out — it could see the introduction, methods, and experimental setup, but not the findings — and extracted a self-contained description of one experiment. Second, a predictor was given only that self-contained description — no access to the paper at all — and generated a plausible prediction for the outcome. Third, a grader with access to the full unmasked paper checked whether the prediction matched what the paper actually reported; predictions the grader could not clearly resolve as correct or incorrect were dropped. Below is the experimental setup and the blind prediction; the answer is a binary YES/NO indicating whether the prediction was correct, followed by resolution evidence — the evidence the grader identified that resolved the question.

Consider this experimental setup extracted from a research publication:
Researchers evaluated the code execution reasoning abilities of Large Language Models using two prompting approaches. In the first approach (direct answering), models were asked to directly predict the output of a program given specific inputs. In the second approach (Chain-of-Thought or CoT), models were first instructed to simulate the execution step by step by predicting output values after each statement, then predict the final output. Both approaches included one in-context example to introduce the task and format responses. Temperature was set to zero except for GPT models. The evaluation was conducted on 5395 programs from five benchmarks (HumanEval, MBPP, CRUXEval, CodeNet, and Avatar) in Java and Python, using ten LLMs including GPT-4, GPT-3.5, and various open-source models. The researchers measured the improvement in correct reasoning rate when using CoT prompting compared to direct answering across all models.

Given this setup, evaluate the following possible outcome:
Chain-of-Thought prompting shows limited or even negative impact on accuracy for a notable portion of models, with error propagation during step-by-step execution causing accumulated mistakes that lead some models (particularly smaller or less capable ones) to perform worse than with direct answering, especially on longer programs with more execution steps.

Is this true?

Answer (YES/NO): NO